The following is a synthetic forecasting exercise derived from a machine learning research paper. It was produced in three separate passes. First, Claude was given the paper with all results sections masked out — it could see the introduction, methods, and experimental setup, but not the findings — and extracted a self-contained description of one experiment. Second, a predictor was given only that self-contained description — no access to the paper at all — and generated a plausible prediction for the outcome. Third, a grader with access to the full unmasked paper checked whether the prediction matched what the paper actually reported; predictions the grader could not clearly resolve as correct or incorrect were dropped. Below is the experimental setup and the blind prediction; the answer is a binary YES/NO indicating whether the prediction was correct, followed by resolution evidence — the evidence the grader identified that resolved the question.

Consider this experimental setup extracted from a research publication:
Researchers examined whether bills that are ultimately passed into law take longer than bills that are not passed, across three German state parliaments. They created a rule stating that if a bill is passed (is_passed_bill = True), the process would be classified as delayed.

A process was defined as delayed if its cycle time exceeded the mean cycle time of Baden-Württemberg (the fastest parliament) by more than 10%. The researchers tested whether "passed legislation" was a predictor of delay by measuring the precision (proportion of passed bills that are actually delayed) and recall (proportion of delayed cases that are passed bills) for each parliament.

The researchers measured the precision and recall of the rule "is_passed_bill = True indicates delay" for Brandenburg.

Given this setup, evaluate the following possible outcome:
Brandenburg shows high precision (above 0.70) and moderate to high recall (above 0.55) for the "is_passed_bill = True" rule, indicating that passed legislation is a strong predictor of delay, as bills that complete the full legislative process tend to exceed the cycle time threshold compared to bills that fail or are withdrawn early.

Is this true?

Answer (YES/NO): YES